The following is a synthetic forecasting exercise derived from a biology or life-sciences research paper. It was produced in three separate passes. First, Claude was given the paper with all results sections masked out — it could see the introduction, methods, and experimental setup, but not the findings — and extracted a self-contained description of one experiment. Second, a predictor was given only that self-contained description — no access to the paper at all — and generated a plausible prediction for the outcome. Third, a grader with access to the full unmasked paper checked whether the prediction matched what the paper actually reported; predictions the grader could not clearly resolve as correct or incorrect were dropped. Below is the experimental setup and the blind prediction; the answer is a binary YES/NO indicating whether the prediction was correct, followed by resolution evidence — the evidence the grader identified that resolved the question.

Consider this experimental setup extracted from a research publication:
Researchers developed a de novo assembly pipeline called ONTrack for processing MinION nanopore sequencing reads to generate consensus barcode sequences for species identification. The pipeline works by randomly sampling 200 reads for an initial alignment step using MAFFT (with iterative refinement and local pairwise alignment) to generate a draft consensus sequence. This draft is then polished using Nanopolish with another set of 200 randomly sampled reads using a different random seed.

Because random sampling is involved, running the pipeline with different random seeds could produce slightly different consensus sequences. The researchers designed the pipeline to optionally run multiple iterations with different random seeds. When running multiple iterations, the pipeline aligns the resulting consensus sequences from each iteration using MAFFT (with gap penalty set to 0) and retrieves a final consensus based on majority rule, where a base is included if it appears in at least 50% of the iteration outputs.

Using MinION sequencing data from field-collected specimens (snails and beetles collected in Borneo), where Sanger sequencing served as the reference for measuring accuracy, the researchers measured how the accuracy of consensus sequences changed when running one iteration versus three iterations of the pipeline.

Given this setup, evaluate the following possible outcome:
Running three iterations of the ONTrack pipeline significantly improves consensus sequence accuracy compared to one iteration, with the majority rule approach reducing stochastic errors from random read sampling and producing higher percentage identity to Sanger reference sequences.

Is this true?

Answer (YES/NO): NO